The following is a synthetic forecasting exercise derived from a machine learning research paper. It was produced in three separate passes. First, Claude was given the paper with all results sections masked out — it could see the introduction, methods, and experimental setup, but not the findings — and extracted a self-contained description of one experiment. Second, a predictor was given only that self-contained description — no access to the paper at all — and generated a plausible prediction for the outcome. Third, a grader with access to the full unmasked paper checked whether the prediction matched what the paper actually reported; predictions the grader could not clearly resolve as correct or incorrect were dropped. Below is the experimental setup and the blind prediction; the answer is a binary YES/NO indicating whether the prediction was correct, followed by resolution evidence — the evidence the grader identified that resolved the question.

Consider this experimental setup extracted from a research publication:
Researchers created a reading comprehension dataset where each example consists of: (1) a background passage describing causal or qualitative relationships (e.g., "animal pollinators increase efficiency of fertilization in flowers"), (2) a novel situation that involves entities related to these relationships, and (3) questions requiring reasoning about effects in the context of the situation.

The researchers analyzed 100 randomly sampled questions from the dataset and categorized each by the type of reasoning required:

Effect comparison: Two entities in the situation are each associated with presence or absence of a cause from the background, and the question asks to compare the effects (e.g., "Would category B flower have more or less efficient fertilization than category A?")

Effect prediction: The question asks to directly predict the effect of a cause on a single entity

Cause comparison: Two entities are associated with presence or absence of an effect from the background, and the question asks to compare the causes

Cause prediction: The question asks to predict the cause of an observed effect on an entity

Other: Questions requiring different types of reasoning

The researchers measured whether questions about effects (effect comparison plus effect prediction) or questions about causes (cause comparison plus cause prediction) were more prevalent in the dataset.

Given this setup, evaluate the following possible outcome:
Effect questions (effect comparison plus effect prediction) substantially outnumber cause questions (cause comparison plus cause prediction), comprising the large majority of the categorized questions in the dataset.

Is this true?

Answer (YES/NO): YES